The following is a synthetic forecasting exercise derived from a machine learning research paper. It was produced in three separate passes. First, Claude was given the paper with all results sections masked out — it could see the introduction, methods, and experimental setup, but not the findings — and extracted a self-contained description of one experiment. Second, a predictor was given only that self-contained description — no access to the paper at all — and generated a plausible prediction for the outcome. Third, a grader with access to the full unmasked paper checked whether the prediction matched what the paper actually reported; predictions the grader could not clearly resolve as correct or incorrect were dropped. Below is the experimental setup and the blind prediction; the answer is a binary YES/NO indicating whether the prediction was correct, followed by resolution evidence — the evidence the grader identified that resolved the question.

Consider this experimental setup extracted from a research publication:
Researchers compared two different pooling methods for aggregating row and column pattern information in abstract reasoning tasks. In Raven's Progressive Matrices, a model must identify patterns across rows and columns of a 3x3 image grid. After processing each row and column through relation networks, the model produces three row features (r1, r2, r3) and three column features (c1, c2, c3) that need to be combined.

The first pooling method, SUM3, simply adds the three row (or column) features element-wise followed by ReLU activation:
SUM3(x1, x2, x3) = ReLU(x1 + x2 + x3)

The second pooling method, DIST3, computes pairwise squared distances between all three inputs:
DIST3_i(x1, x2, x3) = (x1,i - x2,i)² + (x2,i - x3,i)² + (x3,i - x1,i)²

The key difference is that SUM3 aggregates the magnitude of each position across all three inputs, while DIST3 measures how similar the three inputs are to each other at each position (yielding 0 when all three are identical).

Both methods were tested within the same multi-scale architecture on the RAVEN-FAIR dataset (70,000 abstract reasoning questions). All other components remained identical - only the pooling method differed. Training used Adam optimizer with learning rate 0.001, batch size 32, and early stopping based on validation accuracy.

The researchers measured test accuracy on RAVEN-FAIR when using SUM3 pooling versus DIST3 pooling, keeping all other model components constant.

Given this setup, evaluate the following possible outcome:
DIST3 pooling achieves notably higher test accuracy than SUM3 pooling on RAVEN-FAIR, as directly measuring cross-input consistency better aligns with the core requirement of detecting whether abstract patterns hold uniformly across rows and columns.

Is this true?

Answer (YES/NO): YES